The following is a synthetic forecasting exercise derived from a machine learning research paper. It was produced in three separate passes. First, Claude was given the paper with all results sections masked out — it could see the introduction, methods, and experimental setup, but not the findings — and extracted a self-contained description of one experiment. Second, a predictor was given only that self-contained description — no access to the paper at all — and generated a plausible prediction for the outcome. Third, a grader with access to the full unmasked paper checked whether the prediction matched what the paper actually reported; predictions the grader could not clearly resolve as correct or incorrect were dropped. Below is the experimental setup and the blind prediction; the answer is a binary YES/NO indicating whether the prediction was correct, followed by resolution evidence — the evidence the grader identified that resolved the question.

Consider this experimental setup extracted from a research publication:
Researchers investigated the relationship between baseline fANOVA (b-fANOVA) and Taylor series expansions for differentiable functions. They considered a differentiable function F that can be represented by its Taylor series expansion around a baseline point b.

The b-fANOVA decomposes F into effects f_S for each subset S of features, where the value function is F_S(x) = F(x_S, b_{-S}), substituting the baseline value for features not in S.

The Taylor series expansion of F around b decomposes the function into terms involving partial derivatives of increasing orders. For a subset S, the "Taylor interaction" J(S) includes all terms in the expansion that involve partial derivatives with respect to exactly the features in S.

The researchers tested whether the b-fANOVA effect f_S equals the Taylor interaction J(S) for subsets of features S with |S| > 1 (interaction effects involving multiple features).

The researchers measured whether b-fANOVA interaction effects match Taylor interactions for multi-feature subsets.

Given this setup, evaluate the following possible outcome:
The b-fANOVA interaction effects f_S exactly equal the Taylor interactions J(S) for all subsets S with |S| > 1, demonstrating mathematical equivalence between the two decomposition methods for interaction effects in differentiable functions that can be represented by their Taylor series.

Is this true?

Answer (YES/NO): YES